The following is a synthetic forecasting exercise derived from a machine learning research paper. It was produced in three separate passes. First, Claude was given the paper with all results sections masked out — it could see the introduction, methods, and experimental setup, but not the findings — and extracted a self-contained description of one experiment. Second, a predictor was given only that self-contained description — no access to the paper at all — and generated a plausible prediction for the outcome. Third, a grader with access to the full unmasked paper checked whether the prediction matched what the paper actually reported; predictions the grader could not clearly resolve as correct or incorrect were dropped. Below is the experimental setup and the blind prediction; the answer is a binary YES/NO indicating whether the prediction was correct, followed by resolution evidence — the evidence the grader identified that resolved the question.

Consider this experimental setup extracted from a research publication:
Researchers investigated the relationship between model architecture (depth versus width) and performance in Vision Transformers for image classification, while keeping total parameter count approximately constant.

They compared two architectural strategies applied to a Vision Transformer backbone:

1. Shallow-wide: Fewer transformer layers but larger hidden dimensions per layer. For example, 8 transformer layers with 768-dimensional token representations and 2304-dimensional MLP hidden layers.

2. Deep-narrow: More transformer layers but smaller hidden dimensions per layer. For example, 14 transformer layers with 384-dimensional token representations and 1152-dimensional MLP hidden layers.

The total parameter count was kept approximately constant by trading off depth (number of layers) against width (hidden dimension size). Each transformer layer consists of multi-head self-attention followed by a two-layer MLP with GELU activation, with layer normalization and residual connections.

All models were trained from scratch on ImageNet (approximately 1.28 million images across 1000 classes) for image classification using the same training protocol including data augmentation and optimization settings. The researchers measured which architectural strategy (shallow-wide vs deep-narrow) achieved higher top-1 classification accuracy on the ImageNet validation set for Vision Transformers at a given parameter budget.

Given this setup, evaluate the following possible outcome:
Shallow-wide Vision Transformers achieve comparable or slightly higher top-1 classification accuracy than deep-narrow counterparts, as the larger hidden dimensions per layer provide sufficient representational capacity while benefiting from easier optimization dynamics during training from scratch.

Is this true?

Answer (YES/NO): NO